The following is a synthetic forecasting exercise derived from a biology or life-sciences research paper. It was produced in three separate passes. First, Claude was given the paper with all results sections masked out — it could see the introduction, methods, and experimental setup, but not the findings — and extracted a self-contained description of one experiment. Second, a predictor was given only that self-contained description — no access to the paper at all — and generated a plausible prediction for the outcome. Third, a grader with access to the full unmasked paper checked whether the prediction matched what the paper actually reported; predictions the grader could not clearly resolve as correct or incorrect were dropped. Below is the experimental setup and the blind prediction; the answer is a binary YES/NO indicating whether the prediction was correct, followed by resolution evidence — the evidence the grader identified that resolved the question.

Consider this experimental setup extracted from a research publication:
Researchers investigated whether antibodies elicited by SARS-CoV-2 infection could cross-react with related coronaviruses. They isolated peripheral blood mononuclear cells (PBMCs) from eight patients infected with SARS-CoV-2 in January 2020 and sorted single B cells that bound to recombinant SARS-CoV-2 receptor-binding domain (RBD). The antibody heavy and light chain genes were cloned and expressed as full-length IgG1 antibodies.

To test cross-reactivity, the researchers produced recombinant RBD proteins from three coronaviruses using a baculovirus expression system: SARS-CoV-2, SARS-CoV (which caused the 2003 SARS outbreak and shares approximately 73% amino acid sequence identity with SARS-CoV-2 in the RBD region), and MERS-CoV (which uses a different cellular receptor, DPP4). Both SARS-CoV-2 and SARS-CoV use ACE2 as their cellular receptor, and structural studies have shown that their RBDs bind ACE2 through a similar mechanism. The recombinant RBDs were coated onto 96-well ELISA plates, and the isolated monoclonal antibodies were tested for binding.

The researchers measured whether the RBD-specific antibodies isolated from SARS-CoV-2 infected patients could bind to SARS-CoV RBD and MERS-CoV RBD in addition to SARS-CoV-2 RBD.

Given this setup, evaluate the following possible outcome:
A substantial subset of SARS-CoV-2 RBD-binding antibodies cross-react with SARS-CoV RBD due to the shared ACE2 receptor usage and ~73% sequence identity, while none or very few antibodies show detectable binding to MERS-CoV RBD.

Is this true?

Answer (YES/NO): NO